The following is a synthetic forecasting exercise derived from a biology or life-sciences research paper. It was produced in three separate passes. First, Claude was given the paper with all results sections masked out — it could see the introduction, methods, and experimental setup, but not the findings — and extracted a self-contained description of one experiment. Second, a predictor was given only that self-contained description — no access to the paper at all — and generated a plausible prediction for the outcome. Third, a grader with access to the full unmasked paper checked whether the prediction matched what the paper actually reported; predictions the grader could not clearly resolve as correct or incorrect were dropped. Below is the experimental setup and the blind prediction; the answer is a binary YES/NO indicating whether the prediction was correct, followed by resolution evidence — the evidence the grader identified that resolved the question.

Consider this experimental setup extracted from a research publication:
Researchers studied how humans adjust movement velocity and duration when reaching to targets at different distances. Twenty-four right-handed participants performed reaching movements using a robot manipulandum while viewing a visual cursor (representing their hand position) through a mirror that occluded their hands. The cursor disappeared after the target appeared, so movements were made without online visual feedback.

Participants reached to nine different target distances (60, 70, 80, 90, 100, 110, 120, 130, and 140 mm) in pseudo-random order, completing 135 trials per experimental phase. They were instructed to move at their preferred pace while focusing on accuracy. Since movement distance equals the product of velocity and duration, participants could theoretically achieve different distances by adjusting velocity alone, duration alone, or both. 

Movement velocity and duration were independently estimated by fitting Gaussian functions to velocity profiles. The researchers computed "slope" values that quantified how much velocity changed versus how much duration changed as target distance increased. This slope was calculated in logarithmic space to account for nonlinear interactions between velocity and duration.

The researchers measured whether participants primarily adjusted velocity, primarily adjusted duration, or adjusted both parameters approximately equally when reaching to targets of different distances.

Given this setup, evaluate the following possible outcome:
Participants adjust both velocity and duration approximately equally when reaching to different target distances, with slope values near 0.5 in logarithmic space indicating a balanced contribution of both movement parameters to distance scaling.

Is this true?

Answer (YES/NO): NO